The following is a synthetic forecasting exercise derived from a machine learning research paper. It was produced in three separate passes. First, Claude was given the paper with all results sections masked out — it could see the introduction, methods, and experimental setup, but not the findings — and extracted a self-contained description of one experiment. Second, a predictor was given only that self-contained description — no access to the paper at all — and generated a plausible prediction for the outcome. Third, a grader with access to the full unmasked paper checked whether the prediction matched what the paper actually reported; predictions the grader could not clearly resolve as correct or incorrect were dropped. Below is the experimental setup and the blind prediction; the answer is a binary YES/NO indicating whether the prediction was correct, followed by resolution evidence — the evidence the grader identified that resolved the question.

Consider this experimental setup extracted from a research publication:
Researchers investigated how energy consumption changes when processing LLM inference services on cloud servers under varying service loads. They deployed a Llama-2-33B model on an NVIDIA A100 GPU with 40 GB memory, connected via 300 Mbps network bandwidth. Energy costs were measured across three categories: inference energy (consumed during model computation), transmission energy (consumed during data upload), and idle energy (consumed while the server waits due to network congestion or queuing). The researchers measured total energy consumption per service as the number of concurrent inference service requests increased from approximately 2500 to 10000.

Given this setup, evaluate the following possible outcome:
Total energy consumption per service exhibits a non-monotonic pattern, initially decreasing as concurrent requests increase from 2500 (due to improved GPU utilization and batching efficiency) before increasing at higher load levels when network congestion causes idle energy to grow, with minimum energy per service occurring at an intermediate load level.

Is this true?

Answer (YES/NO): NO